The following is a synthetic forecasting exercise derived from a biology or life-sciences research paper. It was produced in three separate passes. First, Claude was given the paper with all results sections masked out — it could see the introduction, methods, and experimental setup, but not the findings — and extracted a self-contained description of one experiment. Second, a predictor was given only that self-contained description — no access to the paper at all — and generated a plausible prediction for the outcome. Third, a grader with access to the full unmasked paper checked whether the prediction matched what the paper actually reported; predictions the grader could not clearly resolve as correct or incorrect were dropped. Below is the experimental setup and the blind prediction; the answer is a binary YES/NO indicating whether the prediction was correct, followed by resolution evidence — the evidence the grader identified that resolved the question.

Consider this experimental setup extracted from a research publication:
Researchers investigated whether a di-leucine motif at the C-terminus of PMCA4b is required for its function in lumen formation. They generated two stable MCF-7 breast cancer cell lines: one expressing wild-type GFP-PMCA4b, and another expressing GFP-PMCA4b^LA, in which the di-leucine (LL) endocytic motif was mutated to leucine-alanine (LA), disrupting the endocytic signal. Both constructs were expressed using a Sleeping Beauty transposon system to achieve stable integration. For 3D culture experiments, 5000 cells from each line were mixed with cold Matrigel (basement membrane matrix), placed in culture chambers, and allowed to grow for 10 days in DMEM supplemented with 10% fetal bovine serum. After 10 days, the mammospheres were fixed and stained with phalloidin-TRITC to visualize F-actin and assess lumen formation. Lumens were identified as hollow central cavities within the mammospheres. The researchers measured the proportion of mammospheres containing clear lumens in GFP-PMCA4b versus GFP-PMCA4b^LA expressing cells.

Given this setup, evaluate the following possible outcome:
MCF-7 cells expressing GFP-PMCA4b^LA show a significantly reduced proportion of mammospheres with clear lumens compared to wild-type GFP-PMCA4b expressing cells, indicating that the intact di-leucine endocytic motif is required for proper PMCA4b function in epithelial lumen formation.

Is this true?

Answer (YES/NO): YES